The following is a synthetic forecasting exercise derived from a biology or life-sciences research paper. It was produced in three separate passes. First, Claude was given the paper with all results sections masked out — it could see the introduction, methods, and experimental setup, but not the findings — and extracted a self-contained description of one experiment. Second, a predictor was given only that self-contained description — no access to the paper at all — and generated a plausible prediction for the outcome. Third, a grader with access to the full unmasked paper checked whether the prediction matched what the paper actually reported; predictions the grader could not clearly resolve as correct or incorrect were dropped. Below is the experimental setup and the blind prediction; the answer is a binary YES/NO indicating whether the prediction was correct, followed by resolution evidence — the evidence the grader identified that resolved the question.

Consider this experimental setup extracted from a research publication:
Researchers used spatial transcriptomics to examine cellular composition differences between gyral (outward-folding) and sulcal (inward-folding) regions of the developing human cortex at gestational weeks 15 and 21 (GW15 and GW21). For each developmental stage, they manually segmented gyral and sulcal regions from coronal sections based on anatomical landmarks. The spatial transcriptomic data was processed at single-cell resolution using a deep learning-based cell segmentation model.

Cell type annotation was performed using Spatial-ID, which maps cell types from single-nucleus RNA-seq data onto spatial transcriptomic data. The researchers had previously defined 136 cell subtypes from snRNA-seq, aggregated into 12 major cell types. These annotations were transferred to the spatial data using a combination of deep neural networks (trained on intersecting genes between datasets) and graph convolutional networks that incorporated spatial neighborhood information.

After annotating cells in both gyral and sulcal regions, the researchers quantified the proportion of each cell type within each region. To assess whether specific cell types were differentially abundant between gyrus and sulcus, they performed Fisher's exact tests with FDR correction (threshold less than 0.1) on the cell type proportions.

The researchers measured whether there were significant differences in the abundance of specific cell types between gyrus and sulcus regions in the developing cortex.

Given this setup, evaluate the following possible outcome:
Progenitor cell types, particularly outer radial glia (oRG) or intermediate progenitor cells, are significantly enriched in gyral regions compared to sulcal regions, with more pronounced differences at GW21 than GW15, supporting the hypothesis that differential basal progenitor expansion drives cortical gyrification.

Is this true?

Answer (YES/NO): NO